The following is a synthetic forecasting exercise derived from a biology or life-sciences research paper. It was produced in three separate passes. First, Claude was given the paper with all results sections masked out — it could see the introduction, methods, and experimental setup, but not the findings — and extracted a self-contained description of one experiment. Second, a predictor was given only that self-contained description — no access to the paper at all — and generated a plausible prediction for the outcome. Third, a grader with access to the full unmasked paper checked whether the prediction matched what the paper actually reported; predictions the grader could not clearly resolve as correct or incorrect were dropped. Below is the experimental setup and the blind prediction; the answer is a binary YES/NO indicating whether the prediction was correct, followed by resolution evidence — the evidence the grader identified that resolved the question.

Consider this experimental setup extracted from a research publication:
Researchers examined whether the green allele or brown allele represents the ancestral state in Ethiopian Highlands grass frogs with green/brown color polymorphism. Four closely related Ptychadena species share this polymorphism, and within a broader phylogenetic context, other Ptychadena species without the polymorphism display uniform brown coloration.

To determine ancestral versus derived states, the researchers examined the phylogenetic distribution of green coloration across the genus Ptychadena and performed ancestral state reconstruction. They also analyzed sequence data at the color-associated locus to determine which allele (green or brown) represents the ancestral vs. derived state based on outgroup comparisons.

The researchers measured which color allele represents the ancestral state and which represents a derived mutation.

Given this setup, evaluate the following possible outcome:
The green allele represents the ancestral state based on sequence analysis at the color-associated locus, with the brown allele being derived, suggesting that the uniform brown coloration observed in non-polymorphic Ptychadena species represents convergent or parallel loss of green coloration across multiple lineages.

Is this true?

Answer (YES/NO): NO